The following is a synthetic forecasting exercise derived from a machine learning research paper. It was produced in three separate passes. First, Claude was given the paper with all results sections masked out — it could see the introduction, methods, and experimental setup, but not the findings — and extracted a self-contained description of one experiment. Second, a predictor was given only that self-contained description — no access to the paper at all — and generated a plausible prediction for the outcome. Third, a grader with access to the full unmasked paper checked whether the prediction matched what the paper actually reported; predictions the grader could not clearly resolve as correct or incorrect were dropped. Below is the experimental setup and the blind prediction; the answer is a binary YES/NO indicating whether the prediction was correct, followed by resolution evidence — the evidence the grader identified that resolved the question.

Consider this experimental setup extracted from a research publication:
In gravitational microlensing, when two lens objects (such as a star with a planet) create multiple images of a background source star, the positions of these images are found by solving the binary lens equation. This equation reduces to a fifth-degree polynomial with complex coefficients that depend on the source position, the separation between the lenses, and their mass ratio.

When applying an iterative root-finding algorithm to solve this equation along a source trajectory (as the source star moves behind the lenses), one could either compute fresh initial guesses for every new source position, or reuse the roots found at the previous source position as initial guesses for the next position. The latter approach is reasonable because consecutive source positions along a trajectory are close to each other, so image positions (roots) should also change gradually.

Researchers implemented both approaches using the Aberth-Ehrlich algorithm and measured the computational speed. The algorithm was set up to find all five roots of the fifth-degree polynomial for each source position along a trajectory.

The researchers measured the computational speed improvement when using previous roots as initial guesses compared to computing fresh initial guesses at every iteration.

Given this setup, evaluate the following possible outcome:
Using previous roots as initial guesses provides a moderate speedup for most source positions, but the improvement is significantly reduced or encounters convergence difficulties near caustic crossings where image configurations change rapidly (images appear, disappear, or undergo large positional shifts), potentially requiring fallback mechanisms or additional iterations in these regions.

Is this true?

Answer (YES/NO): NO